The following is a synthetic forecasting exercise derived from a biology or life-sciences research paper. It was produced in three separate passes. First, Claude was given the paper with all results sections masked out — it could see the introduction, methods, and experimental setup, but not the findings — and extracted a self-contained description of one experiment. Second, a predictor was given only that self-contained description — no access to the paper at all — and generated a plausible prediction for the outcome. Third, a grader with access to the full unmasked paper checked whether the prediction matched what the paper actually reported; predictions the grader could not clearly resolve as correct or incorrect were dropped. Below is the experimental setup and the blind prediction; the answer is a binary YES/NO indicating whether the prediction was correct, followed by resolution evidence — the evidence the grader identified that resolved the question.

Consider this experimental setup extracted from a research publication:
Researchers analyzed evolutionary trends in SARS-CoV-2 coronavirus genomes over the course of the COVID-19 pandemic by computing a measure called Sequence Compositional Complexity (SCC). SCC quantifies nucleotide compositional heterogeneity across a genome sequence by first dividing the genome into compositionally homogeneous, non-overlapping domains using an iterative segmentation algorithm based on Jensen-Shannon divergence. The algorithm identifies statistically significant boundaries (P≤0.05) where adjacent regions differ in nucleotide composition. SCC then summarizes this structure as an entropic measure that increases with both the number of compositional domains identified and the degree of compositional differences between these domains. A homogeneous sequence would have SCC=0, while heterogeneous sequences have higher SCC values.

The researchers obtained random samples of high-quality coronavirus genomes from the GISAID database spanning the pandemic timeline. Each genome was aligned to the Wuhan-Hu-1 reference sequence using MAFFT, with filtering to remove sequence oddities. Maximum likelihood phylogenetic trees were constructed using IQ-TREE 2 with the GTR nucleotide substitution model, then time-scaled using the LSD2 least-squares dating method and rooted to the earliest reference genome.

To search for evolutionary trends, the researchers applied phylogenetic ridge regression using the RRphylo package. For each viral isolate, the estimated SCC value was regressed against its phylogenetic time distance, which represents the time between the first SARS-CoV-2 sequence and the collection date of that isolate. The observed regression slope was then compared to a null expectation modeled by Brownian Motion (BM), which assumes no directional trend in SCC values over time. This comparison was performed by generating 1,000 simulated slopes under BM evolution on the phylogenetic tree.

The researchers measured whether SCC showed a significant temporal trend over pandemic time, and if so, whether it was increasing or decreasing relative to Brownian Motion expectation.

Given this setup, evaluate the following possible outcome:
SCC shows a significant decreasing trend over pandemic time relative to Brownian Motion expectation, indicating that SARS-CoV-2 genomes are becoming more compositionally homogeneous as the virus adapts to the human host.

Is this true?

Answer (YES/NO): YES